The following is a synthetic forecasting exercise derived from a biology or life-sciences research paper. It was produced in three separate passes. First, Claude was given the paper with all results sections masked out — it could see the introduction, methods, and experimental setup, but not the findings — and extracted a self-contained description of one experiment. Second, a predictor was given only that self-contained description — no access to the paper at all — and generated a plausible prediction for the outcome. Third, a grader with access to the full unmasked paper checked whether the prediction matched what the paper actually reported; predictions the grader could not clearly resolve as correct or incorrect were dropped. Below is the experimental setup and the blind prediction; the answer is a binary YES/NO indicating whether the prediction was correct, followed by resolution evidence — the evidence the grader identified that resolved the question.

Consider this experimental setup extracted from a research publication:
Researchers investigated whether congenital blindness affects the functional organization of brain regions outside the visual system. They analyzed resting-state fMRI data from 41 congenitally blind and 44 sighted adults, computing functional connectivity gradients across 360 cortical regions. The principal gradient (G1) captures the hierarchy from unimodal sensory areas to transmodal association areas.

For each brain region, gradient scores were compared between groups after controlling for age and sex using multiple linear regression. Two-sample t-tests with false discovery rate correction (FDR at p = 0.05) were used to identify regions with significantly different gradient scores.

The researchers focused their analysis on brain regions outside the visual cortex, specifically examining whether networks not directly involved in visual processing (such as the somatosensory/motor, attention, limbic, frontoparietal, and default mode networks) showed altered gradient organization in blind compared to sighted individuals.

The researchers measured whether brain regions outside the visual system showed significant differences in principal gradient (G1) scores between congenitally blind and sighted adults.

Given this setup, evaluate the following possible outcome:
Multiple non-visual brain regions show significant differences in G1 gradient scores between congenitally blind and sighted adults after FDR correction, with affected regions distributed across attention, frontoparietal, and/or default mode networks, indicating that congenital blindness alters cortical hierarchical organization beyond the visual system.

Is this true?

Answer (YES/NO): YES